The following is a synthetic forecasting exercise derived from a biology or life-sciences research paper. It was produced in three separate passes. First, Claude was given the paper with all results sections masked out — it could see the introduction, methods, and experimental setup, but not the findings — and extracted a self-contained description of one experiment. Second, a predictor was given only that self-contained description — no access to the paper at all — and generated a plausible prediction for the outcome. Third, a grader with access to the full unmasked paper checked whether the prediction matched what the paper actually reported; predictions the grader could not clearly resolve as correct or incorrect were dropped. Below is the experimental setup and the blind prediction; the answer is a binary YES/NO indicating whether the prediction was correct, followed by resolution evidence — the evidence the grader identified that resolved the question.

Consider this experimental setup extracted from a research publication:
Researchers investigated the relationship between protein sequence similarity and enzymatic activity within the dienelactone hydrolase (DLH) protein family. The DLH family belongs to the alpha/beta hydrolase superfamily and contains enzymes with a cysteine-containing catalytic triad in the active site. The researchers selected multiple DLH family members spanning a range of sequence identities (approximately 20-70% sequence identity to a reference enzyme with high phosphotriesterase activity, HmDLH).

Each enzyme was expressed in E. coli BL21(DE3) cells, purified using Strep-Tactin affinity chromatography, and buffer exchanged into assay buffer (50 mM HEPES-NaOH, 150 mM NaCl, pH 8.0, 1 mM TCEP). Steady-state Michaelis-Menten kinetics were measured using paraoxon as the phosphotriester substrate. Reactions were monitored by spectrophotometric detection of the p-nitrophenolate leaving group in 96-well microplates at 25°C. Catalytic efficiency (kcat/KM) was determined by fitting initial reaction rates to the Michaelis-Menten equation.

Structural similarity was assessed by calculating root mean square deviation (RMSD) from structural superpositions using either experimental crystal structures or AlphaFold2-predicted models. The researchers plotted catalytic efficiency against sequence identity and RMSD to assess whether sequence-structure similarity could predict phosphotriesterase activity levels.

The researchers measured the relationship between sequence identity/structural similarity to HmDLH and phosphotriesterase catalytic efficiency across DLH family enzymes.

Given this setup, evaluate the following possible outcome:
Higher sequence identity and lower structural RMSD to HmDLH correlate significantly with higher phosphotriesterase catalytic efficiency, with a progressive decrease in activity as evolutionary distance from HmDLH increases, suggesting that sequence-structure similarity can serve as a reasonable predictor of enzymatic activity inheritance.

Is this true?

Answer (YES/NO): NO